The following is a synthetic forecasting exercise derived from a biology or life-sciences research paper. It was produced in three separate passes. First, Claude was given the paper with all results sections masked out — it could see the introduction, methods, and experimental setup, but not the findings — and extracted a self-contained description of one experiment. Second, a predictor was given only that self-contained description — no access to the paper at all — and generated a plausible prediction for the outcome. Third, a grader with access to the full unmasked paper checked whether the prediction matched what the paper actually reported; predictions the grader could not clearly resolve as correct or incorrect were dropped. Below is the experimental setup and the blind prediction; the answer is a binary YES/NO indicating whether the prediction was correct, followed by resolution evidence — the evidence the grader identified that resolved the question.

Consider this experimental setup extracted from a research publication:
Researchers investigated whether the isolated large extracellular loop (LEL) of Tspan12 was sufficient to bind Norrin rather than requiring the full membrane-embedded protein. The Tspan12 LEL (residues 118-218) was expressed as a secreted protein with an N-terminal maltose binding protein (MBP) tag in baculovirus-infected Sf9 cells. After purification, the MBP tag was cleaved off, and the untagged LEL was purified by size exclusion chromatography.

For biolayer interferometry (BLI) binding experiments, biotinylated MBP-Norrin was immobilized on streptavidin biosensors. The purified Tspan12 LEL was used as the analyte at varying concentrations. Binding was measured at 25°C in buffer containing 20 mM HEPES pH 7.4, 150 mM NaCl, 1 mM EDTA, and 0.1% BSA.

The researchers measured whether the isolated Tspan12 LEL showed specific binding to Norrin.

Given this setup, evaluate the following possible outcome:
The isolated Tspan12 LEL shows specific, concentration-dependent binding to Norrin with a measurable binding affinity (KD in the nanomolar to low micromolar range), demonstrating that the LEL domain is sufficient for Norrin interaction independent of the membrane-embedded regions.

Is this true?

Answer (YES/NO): YES